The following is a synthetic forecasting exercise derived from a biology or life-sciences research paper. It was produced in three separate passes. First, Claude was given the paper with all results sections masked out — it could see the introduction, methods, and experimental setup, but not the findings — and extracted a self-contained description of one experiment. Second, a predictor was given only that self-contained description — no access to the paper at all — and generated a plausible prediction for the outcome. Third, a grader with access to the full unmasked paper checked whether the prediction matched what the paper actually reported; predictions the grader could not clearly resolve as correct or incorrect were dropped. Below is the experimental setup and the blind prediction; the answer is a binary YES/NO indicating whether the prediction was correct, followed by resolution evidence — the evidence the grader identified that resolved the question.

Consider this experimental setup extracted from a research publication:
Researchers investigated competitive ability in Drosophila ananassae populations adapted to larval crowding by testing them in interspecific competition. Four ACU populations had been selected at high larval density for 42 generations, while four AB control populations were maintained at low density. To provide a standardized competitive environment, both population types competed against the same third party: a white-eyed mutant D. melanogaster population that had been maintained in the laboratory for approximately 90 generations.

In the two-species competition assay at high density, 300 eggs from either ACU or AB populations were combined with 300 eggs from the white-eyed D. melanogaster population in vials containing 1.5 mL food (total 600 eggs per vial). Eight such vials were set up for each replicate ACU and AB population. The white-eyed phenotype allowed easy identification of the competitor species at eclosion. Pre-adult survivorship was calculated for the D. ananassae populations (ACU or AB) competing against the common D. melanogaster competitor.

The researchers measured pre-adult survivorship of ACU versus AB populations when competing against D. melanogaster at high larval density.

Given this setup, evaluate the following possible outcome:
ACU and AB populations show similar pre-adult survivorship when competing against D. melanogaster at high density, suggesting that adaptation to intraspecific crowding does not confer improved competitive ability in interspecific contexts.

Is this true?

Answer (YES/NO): NO